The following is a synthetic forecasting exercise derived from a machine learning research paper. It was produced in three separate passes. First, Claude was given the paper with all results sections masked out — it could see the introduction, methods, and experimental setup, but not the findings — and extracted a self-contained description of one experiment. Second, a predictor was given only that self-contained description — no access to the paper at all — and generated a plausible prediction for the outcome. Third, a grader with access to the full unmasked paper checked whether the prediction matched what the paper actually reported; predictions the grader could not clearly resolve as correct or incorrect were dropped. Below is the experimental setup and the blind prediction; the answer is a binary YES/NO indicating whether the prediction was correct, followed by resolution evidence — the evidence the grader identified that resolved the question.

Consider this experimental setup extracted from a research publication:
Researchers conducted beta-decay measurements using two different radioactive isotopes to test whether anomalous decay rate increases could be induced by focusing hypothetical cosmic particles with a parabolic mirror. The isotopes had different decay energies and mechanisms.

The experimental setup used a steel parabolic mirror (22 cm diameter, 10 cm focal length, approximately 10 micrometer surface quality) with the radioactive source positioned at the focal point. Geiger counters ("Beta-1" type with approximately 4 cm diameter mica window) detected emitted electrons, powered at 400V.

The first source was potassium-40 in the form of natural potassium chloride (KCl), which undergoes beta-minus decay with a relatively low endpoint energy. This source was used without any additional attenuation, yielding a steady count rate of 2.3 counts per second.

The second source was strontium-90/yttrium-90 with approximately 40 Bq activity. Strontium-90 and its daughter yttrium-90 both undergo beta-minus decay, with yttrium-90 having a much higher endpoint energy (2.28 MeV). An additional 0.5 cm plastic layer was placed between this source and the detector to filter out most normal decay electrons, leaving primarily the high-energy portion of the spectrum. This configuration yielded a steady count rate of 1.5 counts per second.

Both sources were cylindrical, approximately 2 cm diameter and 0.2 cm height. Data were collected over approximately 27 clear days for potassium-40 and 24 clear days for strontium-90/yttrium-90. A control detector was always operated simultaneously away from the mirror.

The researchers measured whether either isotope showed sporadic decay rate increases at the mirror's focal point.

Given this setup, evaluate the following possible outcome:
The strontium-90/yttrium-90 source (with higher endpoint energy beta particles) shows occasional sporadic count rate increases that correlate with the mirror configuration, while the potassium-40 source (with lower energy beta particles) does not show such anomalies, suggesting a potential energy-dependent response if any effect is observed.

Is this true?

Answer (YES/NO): NO